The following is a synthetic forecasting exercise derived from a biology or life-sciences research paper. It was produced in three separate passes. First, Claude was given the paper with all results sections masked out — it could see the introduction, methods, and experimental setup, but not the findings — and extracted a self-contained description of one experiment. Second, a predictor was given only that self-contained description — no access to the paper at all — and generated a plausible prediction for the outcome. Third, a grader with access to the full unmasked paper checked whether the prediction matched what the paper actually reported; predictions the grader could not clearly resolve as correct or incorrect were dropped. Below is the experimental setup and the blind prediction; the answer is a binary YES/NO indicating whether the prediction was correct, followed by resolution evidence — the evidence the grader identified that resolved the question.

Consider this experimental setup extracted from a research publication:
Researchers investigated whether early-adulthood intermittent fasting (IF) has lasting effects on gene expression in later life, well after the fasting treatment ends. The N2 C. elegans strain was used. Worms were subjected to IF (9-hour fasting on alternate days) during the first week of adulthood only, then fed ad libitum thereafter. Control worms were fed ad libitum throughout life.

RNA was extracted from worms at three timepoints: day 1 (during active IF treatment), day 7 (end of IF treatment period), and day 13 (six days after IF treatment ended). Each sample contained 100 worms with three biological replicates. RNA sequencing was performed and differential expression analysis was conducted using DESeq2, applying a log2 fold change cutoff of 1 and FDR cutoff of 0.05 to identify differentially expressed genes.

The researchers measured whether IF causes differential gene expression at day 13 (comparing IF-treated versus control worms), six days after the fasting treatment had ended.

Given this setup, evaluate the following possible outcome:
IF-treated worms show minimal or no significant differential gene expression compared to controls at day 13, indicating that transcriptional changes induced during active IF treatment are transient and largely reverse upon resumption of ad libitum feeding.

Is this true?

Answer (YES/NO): YES